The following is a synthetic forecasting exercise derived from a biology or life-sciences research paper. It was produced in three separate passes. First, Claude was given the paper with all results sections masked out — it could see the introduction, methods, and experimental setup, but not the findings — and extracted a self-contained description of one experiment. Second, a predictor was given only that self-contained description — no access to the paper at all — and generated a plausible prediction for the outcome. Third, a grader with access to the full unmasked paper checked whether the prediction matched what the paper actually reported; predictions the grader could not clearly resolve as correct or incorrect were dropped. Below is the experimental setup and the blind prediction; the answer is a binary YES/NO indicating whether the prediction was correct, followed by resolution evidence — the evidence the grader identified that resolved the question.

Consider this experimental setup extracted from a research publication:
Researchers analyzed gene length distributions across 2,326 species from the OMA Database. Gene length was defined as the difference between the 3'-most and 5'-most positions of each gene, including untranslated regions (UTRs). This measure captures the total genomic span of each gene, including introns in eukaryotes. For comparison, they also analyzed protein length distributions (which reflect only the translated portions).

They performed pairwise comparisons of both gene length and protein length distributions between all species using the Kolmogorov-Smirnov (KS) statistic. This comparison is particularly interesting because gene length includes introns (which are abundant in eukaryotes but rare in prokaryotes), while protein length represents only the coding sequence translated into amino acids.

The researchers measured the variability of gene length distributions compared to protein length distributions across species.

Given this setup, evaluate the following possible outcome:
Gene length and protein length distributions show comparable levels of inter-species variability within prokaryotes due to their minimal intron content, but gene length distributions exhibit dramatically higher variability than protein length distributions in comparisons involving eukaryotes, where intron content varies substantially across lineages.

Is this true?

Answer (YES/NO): YES